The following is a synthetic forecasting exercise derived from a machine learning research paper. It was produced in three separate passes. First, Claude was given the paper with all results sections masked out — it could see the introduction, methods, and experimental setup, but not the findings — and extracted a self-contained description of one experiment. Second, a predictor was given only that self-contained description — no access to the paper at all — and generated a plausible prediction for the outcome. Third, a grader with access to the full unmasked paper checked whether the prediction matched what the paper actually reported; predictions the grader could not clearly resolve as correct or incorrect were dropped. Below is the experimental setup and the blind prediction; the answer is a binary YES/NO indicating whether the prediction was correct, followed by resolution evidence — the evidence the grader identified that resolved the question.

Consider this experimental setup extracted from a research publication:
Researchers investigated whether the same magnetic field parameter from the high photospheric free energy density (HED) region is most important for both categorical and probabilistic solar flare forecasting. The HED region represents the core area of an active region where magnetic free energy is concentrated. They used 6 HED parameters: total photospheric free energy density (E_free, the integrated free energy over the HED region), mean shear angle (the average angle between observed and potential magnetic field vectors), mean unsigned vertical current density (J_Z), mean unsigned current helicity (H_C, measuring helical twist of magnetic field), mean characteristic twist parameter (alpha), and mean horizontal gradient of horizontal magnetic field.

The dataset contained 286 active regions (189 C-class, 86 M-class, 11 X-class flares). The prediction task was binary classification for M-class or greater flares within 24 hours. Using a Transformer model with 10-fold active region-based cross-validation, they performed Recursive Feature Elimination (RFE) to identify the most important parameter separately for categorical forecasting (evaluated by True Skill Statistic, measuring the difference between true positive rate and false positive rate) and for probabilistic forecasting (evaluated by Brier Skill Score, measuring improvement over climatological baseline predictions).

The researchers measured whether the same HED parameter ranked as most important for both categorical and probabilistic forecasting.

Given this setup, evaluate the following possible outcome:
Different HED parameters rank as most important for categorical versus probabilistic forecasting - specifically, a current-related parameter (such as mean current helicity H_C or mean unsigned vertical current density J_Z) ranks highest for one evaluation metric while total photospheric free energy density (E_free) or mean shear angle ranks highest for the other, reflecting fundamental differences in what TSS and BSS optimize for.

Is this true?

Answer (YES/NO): NO